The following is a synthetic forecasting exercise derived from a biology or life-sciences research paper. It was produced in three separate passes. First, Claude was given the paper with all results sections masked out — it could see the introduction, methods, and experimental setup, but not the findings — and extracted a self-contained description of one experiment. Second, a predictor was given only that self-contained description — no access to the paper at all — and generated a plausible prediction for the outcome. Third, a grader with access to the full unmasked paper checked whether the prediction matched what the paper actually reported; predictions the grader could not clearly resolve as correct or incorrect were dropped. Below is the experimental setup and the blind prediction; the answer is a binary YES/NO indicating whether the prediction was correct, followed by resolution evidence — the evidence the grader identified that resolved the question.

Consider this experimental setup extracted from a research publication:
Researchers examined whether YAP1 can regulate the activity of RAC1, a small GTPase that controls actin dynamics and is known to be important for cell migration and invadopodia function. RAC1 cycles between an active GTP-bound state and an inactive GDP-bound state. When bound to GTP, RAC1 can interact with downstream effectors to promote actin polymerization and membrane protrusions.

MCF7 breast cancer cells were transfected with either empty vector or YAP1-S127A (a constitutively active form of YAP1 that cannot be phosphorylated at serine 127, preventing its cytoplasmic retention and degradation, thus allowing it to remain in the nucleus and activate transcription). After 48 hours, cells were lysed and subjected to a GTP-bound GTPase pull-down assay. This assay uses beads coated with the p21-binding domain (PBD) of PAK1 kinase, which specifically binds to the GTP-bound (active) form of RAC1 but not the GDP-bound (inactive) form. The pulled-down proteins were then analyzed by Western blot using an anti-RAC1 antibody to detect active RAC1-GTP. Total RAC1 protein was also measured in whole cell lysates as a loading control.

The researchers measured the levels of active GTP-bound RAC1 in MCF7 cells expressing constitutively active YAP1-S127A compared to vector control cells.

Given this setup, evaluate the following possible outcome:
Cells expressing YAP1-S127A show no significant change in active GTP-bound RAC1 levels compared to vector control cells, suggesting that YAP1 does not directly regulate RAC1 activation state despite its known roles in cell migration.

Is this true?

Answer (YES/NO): NO